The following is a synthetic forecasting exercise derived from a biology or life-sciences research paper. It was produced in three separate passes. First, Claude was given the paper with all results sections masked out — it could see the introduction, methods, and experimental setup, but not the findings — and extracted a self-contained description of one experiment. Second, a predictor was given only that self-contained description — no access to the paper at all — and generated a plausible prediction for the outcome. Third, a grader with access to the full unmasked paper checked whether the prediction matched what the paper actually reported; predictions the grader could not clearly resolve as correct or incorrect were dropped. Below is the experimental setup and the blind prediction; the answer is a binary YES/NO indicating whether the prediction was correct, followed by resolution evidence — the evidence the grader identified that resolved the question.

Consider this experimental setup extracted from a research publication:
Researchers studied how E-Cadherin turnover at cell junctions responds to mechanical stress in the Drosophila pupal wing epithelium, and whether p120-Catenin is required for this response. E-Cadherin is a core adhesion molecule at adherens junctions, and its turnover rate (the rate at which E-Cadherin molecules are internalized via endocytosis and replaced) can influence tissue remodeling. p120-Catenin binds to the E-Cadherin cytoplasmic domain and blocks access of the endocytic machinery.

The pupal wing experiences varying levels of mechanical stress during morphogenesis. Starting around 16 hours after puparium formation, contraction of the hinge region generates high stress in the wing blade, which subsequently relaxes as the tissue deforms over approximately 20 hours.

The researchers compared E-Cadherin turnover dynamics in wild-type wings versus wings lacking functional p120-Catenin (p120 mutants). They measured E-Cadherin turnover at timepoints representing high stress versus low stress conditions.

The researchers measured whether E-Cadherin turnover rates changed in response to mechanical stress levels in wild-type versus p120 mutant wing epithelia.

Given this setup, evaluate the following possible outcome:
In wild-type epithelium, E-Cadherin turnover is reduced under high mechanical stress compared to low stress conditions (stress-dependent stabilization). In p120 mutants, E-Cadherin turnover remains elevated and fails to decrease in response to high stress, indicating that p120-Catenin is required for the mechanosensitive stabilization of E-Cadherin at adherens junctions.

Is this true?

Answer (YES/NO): NO